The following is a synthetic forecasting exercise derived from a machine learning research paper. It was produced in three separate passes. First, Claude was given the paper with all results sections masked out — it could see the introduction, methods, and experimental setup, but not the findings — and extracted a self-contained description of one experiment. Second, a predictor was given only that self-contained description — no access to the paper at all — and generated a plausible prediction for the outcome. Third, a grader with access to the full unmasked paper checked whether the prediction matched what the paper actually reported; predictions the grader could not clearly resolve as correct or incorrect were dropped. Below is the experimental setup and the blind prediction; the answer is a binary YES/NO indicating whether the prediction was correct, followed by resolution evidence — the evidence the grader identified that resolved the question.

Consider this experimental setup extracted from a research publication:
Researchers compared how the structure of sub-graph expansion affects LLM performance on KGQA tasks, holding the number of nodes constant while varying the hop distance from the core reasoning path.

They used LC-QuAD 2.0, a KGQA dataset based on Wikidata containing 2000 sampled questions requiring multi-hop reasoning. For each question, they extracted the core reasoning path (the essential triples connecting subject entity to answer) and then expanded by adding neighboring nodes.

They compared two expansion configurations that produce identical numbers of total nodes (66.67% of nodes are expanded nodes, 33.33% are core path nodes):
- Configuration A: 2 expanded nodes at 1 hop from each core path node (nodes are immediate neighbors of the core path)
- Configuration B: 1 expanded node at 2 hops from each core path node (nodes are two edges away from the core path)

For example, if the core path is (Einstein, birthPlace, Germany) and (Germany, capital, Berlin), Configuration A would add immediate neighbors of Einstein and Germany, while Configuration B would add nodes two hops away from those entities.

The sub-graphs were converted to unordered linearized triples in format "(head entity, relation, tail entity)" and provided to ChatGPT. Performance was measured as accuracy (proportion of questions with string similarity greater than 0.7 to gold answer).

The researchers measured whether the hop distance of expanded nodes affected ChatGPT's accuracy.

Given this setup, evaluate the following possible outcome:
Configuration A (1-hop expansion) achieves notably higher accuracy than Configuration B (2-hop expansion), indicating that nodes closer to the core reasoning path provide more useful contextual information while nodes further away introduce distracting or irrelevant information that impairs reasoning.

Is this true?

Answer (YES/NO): NO